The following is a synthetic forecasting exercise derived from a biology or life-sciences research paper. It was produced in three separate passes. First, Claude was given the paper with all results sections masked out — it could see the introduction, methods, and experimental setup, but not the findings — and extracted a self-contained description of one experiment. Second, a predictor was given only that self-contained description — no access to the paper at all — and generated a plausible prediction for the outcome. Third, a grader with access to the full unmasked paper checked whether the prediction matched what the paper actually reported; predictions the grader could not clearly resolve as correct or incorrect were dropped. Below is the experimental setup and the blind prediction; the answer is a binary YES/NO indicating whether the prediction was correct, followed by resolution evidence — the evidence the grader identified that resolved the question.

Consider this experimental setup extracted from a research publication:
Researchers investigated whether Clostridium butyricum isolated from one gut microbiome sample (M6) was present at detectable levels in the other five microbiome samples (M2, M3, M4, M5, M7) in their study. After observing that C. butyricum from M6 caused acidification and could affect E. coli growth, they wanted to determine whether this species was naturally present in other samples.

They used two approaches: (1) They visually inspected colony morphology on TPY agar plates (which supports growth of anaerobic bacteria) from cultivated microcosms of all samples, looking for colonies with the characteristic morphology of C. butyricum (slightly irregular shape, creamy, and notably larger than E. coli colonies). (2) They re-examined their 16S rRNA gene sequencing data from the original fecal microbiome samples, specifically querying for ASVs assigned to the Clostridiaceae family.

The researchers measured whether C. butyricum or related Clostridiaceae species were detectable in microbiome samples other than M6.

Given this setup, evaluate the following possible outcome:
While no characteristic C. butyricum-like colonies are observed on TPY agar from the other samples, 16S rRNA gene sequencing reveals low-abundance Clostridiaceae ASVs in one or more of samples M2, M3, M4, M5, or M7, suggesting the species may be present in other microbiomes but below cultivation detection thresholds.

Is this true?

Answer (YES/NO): YES